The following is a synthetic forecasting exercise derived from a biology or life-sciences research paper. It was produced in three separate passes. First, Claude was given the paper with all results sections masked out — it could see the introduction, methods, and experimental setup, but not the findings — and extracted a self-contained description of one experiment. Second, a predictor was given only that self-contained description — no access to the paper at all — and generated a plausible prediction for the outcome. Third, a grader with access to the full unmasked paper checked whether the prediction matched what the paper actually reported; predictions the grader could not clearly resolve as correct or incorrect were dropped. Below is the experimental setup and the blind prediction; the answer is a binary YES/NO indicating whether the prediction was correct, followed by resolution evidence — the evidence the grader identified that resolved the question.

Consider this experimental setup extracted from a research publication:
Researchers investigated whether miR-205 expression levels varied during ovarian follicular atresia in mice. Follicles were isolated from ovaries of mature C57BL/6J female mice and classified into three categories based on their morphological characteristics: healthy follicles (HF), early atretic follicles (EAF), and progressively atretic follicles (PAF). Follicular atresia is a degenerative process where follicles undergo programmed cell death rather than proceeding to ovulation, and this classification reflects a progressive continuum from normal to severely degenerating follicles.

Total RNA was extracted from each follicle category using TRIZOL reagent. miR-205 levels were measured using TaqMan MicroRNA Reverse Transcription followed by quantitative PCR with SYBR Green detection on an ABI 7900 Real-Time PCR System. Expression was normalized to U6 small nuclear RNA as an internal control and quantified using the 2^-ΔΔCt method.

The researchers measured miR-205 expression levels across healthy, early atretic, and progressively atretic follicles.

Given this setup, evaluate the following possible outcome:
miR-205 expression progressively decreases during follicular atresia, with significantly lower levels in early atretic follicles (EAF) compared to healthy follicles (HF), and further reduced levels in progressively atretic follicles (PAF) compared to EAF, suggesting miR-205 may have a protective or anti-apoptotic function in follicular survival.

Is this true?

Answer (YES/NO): NO